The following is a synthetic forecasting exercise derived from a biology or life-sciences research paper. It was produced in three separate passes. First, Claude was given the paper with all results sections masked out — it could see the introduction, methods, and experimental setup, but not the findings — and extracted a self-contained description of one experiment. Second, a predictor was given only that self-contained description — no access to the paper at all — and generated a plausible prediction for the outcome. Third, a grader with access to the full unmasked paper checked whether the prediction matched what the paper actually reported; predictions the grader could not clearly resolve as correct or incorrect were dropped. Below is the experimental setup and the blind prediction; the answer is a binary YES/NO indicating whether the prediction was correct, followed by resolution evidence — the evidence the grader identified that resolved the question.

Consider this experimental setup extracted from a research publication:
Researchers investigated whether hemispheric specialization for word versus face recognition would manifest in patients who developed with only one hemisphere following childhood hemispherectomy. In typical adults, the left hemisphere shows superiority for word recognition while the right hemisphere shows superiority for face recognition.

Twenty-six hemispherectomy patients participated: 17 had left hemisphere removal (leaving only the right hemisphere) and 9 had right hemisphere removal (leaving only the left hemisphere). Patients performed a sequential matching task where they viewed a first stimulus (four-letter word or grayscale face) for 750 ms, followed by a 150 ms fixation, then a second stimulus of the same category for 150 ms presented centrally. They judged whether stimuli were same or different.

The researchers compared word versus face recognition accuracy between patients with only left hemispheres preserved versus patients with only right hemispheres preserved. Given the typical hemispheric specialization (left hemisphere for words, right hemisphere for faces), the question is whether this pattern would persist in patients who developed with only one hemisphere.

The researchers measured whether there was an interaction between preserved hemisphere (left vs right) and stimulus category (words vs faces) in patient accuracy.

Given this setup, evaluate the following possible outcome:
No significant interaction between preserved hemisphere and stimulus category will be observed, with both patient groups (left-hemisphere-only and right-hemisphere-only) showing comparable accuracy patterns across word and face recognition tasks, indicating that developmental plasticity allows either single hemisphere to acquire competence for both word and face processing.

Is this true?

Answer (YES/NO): NO